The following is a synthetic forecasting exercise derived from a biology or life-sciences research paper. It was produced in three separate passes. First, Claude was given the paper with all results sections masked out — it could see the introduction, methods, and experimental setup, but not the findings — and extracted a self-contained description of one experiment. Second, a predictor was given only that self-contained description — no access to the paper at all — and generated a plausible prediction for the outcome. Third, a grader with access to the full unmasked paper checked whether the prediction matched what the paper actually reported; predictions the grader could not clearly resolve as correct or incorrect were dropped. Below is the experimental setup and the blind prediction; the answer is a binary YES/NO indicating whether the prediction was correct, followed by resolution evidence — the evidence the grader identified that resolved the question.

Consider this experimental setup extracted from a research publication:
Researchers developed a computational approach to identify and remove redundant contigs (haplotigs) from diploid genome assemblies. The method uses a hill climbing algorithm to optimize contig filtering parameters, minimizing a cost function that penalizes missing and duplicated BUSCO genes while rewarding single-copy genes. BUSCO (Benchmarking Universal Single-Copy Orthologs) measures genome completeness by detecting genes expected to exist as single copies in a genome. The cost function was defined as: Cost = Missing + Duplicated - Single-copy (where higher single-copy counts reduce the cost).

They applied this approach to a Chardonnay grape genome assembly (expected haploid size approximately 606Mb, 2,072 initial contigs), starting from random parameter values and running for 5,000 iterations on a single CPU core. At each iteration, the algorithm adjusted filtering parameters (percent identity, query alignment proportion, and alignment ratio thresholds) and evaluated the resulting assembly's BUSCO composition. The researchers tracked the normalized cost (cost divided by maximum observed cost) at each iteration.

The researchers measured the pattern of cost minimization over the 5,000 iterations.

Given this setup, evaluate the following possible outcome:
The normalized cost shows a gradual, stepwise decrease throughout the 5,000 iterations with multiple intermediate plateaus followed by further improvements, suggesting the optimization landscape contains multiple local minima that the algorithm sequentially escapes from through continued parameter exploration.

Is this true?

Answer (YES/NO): NO